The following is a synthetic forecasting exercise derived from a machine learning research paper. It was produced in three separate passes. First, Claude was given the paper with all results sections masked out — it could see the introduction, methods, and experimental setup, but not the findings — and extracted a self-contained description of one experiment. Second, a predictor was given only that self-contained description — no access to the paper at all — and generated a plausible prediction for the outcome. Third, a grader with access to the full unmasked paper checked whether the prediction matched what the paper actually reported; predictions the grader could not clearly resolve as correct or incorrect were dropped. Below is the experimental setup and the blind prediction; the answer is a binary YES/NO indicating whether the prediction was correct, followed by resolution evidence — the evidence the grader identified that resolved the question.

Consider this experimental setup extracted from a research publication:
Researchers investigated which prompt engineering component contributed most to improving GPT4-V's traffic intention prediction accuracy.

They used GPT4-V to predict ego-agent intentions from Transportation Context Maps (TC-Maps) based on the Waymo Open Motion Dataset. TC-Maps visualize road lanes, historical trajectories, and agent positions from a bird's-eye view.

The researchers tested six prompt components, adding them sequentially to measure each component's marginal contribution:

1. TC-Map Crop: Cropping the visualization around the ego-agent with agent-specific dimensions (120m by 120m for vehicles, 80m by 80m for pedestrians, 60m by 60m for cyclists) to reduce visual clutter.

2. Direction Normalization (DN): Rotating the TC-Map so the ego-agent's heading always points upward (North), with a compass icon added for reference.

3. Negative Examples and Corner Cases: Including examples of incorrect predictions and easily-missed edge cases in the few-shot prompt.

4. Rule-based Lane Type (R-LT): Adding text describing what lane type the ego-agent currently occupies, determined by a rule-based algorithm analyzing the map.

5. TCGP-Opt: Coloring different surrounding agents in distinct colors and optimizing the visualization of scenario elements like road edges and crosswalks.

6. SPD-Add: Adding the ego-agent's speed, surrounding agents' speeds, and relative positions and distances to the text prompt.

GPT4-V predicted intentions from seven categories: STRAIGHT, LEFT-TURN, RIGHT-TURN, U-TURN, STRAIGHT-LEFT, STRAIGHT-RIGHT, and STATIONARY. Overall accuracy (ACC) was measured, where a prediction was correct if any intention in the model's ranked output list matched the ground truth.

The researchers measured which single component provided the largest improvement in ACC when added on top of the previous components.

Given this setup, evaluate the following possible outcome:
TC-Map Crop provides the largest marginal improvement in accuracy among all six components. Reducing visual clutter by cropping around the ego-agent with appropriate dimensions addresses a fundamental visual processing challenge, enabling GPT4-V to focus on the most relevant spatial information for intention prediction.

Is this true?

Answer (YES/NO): NO